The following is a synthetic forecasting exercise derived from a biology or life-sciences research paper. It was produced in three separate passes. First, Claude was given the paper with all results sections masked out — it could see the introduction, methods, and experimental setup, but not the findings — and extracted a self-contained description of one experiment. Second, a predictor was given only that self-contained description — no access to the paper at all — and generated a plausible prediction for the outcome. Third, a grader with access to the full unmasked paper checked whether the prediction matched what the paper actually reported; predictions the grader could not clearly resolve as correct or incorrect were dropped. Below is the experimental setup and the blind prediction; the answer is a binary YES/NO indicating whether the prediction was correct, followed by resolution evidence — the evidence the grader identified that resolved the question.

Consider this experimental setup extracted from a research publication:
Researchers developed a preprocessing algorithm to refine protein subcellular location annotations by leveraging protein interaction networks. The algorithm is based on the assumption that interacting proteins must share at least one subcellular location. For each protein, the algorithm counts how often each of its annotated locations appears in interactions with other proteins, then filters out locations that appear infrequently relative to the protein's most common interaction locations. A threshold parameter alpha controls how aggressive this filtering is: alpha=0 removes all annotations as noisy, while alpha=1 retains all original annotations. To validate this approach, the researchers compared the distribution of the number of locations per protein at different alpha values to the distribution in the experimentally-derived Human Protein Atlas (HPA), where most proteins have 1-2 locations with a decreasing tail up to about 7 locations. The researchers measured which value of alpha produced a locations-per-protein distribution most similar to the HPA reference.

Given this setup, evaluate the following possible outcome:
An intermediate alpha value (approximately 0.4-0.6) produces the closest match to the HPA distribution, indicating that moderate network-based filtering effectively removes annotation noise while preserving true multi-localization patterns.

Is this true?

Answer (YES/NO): YES